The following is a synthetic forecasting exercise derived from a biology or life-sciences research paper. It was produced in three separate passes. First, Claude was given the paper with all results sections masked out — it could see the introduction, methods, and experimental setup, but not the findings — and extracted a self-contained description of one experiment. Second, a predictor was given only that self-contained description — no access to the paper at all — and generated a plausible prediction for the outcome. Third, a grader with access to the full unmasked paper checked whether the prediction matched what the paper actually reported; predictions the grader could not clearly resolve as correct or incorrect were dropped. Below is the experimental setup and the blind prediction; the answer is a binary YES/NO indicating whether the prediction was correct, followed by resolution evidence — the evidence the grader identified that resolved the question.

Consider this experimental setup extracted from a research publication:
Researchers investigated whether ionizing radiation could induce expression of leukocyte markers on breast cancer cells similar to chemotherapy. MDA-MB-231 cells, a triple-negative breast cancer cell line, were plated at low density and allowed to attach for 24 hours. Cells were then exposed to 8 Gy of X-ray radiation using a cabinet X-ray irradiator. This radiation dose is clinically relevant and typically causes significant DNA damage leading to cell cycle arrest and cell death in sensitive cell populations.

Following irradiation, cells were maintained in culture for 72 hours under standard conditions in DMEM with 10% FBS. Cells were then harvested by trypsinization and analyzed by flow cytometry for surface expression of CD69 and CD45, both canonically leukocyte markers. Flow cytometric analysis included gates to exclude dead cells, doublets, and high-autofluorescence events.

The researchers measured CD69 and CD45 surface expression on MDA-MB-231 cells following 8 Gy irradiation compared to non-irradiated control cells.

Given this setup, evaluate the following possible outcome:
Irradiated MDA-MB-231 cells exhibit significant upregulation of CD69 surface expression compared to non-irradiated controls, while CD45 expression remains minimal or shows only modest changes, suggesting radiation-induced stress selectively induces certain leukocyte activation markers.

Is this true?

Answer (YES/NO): NO